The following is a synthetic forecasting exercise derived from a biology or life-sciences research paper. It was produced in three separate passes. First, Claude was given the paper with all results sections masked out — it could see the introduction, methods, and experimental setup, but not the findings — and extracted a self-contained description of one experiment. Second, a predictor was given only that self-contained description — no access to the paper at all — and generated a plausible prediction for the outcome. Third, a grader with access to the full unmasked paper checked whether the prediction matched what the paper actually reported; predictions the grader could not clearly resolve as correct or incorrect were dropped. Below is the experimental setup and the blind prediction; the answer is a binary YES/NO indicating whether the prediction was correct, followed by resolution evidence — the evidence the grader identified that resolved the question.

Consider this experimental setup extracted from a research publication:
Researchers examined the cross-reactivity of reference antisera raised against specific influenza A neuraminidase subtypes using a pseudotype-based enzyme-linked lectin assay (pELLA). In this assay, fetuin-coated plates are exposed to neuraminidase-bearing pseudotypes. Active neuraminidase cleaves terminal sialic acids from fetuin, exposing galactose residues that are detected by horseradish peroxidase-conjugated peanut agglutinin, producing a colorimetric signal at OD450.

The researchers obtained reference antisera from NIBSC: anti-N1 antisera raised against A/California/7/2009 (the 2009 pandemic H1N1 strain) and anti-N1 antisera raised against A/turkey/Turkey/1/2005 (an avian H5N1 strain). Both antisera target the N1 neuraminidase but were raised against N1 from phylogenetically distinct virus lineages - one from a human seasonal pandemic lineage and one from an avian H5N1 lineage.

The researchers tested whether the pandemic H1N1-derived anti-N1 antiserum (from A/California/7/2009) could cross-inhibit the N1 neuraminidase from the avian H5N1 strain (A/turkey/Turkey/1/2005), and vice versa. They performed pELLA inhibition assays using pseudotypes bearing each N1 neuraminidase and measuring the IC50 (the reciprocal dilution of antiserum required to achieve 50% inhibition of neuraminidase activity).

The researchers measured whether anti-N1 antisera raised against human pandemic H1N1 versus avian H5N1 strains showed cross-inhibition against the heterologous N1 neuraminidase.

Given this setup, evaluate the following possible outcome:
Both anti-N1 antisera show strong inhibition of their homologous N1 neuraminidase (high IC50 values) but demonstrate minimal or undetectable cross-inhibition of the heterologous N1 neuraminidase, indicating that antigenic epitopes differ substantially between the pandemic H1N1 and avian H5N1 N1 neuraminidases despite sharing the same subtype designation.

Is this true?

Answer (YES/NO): NO